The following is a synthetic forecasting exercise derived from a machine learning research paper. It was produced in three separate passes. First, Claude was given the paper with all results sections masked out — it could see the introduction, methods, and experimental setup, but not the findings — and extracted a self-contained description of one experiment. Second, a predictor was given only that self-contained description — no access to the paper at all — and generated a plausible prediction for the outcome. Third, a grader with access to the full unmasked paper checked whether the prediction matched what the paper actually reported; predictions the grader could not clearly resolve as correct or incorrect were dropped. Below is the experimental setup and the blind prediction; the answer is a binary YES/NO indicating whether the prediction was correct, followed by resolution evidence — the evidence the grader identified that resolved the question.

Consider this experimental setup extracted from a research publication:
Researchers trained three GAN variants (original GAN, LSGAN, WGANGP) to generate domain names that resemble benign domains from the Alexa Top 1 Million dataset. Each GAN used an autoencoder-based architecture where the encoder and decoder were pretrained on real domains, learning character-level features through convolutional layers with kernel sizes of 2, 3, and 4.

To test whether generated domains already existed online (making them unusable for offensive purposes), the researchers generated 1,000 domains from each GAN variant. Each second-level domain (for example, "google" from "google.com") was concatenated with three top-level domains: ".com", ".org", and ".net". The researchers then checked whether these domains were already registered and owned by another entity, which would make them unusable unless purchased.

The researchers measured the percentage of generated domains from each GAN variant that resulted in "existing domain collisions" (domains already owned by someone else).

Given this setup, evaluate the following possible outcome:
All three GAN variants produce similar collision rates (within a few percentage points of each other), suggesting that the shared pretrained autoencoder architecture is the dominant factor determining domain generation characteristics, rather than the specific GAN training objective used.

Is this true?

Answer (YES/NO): NO